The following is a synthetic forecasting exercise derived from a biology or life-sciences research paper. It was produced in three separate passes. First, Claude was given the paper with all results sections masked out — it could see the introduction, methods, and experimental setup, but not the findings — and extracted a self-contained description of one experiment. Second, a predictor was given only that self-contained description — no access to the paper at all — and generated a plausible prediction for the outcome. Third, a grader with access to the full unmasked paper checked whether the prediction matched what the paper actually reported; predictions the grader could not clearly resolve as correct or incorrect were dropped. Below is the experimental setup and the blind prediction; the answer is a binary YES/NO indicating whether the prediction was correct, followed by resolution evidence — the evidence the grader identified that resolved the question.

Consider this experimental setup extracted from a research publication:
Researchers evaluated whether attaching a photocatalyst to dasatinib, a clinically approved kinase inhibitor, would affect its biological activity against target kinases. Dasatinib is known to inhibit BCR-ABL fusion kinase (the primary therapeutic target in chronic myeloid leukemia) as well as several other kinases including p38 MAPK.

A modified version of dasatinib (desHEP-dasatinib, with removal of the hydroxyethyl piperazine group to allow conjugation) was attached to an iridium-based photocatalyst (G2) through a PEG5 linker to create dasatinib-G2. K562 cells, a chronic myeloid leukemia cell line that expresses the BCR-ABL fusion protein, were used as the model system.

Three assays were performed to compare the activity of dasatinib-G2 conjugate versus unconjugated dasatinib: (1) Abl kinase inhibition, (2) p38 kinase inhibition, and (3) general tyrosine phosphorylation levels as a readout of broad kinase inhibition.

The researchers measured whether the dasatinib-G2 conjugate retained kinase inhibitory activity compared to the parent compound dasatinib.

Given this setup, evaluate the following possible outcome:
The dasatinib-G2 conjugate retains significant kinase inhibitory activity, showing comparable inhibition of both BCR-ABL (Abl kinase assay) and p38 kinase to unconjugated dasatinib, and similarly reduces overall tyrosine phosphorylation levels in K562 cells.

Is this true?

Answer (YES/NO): YES